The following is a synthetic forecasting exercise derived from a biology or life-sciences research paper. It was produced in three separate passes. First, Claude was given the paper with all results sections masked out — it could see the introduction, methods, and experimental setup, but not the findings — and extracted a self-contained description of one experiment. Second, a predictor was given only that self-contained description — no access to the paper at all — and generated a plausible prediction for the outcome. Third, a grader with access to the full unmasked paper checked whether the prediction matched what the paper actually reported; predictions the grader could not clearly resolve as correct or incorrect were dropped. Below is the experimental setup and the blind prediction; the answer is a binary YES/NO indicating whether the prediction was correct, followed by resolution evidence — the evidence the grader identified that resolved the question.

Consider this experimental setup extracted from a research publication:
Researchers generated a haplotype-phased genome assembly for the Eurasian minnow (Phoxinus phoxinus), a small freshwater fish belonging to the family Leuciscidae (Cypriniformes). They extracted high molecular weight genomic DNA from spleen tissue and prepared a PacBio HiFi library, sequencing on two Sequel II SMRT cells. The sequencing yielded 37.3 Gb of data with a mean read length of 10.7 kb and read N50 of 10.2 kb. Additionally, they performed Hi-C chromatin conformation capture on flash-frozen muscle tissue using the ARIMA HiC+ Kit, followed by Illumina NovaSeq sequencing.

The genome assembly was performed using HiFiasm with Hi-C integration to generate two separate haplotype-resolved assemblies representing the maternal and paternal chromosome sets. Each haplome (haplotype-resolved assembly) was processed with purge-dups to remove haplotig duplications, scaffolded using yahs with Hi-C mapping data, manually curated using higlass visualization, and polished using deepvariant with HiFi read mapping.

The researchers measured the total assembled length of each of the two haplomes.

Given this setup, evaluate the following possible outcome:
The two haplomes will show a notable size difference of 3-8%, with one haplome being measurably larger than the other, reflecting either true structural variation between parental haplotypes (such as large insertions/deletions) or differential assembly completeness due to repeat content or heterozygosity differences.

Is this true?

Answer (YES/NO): NO